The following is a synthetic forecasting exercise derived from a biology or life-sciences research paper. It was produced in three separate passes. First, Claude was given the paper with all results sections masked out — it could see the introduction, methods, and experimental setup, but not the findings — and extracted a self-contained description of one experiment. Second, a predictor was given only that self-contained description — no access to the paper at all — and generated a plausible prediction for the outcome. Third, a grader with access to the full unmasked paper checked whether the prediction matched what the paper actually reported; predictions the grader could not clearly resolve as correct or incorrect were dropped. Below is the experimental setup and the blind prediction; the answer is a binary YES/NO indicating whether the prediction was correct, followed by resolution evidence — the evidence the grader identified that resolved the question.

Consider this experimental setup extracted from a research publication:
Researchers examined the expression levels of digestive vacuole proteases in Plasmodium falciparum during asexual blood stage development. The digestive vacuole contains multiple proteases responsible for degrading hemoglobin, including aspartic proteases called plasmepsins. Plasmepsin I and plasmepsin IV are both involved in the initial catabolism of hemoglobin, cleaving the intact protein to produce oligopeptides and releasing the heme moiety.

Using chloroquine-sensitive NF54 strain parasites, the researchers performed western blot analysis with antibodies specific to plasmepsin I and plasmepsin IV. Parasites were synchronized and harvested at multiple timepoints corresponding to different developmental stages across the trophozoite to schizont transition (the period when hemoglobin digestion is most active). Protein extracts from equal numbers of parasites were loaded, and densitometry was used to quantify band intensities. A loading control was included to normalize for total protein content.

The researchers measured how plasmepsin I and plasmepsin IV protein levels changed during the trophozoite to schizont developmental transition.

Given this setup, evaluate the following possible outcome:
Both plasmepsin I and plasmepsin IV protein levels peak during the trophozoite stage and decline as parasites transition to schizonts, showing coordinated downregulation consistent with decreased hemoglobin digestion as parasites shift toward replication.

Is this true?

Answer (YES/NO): NO